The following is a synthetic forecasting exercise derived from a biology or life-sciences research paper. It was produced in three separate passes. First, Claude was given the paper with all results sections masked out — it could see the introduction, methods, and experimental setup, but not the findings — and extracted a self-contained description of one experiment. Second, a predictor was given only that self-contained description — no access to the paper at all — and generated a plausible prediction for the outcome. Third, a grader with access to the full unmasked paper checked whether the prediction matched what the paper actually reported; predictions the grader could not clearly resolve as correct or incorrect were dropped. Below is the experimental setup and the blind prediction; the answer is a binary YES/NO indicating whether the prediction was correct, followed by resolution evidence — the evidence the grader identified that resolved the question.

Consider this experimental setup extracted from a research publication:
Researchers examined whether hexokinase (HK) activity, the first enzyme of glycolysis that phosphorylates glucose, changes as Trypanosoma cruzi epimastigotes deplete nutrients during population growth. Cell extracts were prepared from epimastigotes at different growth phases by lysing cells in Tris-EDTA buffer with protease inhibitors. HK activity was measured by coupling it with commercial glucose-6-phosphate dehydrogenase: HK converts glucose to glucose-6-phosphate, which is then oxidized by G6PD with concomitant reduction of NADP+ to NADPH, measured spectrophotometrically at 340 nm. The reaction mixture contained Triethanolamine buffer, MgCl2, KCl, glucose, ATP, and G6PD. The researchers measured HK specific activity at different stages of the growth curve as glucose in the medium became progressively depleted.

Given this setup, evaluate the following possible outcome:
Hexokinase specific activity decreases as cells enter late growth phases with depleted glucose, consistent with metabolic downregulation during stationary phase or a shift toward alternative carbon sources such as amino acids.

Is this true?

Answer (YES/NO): YES